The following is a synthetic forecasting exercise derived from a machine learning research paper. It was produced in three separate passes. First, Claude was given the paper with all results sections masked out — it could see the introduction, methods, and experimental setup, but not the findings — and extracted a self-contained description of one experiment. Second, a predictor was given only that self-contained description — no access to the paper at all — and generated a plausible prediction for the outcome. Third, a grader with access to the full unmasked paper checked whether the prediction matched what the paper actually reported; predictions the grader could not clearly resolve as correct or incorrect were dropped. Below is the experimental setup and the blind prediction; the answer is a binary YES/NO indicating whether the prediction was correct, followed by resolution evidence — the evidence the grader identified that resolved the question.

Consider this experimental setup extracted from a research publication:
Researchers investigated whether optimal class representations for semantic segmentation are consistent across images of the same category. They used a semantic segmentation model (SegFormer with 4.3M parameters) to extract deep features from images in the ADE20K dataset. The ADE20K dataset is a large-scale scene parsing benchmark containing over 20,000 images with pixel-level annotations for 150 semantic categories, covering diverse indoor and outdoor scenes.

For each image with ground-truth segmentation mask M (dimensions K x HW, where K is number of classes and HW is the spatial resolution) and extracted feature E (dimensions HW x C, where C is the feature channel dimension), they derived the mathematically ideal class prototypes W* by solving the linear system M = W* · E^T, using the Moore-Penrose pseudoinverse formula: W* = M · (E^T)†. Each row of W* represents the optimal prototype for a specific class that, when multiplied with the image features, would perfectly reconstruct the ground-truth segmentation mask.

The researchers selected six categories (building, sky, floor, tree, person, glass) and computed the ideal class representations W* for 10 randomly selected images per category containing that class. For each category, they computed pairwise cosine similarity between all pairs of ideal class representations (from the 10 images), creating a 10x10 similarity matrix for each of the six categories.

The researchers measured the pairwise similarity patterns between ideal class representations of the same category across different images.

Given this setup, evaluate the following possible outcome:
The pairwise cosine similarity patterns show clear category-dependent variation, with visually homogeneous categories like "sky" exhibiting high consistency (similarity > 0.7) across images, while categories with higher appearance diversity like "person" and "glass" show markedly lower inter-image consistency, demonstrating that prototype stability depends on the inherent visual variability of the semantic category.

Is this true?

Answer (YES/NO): NO